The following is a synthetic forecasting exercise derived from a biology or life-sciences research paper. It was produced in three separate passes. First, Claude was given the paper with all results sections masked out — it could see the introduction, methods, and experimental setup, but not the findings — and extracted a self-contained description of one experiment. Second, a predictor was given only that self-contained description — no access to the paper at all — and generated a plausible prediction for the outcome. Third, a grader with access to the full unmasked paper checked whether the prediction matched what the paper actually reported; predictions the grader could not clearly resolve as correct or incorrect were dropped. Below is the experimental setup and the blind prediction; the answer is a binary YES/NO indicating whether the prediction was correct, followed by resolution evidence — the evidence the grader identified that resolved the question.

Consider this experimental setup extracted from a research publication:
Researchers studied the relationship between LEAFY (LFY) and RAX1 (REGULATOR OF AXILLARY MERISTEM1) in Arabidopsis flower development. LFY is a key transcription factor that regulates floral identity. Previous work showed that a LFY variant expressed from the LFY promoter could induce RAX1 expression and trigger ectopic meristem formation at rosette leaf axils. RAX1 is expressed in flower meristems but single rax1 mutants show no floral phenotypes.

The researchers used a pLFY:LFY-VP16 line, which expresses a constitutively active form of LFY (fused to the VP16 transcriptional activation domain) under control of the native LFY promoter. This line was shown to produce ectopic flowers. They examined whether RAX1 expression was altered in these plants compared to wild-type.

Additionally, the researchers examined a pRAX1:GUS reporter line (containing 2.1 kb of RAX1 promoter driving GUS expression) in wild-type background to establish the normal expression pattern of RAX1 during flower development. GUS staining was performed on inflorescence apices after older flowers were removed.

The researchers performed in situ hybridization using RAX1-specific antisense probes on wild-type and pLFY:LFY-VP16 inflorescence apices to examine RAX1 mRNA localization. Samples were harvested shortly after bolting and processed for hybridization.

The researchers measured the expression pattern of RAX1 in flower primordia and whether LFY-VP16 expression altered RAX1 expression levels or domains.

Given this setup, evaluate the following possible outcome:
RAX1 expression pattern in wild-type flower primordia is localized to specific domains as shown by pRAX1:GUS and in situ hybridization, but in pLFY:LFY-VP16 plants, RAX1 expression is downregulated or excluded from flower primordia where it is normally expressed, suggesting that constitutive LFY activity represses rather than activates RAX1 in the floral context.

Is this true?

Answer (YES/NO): NO